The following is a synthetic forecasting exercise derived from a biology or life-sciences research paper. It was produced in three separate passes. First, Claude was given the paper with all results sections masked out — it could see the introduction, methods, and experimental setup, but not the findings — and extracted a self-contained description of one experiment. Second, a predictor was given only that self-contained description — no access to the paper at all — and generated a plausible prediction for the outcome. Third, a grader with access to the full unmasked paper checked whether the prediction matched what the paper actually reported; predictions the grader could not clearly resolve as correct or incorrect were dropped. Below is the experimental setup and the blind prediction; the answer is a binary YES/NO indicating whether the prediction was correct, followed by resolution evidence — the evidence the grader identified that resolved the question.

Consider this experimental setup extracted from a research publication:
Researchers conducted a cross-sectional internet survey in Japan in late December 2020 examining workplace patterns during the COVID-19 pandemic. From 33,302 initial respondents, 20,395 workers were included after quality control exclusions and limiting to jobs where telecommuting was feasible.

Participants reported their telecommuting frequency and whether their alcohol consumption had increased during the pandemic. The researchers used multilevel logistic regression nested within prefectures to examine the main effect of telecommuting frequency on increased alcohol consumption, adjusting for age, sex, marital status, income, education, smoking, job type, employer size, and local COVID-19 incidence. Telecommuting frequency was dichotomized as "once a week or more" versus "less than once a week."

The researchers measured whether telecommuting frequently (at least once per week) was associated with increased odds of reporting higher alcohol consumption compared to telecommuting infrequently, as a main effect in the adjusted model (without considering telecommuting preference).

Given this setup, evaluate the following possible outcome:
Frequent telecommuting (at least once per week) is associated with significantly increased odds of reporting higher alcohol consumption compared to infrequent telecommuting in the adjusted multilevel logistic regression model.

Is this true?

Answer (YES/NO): YES